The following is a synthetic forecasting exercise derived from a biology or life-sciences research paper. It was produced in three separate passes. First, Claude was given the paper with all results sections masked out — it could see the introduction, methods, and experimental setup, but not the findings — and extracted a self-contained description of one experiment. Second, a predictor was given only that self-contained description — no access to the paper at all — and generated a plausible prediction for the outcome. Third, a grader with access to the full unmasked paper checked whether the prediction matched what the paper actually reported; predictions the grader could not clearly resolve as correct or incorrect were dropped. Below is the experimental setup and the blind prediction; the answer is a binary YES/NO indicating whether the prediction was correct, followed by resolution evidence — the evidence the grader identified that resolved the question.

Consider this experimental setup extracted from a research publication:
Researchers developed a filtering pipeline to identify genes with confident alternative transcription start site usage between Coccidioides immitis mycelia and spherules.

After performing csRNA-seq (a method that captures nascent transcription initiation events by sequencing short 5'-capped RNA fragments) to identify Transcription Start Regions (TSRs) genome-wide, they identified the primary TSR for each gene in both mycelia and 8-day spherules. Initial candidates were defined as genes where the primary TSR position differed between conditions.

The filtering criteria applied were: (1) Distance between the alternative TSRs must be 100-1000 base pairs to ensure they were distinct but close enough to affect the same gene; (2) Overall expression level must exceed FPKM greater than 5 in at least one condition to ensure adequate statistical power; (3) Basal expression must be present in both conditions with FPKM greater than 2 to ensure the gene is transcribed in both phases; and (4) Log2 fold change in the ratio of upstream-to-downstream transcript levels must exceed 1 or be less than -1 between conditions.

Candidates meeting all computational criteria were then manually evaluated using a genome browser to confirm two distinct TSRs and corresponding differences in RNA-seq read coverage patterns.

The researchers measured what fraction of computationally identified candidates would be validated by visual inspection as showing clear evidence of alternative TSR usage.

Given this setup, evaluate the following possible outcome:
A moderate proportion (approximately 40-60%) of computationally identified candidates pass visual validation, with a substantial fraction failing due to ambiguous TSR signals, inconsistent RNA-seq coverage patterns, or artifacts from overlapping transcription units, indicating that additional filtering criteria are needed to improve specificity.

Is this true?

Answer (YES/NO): NO